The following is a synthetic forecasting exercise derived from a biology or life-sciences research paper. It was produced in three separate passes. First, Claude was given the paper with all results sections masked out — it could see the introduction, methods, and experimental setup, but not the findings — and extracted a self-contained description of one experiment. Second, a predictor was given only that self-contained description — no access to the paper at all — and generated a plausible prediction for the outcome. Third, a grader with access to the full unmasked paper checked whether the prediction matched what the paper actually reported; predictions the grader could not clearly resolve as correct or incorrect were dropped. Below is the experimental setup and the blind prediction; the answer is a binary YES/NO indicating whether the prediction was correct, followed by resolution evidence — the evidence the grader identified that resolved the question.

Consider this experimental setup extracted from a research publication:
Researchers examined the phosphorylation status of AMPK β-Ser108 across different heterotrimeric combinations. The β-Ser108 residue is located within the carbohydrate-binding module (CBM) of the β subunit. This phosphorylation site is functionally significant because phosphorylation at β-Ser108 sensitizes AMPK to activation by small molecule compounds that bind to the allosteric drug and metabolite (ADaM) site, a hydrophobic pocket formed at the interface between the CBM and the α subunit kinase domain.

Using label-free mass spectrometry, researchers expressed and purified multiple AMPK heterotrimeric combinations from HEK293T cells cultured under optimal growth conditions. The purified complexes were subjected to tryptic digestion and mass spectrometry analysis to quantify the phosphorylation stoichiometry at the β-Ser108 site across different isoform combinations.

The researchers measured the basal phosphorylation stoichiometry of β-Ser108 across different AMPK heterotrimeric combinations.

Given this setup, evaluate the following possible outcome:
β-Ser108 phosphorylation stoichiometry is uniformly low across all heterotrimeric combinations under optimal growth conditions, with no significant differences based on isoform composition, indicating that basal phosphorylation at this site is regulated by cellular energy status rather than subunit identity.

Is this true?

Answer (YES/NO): NO